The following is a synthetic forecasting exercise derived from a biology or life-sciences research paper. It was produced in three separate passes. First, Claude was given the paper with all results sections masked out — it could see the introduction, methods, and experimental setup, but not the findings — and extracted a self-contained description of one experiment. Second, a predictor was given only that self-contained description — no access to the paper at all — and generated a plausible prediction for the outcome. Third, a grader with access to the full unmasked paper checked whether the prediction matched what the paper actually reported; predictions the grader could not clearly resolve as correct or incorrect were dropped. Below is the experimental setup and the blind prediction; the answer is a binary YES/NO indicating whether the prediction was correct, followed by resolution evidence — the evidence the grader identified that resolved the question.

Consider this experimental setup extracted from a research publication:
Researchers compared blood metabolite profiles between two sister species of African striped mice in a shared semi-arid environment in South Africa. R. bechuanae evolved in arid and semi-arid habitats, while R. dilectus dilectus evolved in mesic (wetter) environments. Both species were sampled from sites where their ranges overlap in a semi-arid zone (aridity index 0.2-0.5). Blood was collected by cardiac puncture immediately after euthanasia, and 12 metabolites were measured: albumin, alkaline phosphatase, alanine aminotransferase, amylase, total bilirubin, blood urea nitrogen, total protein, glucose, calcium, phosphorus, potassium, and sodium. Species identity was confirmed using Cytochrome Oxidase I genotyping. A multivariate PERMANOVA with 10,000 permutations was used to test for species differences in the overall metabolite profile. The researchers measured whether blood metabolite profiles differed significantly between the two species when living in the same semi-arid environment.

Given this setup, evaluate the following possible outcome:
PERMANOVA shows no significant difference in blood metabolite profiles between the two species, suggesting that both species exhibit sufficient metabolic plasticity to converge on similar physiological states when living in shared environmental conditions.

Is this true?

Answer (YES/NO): NO